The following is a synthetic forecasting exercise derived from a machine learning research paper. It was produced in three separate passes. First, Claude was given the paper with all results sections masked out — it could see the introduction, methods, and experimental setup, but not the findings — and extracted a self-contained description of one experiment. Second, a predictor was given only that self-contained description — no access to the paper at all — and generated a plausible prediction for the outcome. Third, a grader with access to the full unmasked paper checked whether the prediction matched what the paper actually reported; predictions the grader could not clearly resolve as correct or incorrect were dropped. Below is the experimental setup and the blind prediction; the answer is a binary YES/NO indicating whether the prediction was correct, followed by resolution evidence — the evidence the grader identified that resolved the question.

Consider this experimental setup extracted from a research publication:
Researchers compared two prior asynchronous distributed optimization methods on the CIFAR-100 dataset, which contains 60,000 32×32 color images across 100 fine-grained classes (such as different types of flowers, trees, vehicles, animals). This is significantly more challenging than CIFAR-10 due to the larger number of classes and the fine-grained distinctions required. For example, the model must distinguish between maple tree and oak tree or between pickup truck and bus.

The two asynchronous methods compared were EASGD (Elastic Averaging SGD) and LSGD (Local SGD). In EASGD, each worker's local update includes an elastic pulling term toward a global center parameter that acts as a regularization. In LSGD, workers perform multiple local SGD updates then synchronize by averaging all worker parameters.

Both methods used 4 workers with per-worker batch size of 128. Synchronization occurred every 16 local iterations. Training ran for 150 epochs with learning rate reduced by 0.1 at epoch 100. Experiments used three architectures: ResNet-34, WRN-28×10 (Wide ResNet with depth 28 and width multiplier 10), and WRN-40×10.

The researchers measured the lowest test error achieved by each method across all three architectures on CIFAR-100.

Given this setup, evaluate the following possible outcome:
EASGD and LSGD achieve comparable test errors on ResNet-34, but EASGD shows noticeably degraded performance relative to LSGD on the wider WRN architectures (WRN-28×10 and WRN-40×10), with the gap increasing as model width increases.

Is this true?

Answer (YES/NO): NO